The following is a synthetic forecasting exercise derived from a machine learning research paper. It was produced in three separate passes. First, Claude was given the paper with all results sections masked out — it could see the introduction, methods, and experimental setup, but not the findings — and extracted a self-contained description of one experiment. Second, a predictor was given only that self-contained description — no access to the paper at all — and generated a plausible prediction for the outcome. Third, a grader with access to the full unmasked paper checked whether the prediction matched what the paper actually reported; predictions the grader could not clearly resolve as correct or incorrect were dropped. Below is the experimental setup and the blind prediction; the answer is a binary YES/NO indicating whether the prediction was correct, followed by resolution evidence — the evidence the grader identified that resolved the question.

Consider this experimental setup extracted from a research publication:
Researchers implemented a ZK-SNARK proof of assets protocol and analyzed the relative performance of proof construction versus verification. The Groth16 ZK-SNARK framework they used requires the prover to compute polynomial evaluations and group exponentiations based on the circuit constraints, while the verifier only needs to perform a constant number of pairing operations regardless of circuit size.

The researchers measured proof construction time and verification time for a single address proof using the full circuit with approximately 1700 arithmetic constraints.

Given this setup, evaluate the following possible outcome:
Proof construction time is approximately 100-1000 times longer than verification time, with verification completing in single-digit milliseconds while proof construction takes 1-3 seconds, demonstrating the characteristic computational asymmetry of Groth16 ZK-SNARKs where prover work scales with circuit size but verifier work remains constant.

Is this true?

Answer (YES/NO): NO